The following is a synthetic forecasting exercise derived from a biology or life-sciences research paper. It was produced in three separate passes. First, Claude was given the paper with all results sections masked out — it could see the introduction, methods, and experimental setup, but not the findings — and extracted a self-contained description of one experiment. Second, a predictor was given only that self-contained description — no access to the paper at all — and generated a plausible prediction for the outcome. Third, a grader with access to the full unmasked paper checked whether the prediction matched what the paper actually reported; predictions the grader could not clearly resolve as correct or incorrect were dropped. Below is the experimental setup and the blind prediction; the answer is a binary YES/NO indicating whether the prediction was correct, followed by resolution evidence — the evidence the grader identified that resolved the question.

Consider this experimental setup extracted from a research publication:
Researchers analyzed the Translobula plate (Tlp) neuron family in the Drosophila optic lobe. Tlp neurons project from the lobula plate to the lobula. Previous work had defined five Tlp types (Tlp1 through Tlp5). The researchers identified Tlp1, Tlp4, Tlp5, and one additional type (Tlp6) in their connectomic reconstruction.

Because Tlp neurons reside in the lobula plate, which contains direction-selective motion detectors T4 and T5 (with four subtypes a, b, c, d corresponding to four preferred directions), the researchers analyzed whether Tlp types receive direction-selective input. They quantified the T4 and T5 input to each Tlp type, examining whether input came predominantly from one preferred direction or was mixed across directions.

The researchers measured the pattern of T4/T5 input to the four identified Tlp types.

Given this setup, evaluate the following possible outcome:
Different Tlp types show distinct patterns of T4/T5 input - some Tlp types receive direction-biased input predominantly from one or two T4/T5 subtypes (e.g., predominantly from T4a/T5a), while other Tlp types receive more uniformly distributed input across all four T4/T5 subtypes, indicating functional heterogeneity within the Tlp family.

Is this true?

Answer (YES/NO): NO